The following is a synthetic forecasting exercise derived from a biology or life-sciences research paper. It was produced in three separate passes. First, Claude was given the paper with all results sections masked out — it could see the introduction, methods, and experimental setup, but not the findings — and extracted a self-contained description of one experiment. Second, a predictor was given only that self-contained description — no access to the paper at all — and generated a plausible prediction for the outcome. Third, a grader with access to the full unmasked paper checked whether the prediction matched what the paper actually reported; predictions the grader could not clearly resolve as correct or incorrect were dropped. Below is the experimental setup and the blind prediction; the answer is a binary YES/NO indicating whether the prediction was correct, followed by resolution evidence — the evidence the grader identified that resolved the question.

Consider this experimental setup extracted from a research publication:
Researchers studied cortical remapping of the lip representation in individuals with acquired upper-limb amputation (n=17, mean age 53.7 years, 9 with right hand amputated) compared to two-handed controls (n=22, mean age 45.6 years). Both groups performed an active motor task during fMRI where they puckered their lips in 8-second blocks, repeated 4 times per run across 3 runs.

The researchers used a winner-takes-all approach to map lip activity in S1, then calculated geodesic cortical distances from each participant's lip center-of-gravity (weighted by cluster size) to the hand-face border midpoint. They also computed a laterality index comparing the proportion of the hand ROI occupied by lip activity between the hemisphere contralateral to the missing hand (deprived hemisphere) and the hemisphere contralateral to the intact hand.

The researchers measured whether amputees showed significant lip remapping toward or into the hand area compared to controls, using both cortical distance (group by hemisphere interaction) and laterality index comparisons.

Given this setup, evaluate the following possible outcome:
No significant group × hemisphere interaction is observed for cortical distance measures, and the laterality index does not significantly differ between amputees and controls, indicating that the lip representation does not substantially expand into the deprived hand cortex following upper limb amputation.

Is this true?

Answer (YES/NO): YES